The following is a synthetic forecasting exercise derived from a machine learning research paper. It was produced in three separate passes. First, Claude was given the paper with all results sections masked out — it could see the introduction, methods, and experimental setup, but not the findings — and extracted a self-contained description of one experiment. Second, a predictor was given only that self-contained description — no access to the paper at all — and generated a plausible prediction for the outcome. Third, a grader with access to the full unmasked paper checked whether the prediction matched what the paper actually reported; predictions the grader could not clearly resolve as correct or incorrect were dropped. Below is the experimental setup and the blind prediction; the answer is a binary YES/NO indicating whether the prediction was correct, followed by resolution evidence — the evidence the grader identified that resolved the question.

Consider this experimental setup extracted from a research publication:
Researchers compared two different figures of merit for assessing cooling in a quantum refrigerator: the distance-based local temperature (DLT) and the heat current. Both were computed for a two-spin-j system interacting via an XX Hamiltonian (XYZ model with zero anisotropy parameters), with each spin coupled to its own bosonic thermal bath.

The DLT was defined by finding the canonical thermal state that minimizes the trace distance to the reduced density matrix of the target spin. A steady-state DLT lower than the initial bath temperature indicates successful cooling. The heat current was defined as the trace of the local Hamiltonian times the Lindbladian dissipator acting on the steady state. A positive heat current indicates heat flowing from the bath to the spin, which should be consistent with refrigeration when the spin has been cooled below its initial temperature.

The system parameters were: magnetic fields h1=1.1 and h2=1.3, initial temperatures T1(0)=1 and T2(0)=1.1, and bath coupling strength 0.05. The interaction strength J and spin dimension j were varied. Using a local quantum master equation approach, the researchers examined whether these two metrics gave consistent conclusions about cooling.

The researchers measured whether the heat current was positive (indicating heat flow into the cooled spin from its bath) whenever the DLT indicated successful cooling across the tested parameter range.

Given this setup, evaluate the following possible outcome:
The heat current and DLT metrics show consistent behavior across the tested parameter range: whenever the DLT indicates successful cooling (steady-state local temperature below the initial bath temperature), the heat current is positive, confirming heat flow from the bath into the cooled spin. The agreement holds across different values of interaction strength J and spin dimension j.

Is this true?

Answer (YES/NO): YES